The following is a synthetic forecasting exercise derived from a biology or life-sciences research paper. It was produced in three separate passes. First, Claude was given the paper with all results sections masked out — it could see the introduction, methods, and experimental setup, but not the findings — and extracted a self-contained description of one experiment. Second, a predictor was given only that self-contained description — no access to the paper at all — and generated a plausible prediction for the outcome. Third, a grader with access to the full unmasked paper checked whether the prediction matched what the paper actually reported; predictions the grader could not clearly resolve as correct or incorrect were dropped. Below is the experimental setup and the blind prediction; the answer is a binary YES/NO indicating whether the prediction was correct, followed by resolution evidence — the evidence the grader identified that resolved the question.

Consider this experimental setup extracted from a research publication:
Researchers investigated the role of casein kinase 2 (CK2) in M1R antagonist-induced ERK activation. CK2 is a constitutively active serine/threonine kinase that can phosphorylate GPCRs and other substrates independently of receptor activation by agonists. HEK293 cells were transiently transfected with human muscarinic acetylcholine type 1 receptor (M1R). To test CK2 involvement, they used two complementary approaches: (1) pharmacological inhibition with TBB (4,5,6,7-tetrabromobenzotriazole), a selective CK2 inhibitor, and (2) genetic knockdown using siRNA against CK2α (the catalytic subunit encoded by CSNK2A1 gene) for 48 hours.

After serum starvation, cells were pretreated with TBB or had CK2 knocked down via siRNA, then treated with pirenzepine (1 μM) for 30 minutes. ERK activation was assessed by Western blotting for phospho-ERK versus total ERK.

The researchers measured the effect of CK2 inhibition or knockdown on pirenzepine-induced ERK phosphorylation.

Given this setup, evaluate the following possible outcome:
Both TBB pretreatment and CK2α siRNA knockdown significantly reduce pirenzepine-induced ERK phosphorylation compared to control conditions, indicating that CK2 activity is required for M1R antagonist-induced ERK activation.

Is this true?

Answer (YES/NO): YES